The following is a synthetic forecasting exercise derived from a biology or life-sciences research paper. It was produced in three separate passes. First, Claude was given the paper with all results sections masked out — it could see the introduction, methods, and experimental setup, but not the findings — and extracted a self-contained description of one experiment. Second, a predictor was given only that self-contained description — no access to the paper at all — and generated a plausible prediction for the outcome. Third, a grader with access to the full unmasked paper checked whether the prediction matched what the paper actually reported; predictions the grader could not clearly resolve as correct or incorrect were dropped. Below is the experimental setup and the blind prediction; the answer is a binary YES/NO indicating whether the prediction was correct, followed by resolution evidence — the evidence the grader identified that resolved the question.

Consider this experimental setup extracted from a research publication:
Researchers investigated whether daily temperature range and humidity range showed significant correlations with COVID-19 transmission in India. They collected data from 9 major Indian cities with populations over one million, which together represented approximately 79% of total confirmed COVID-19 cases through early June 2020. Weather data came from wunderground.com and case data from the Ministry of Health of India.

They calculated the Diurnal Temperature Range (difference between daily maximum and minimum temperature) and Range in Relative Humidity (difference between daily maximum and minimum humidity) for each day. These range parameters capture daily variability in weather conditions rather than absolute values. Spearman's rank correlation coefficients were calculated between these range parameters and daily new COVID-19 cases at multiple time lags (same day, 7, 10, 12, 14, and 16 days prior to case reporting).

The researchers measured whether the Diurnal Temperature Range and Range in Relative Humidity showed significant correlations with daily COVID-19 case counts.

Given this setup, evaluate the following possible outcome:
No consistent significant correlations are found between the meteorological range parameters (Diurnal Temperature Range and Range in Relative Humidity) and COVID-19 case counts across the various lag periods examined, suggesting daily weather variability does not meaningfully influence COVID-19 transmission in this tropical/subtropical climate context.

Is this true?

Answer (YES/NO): NO